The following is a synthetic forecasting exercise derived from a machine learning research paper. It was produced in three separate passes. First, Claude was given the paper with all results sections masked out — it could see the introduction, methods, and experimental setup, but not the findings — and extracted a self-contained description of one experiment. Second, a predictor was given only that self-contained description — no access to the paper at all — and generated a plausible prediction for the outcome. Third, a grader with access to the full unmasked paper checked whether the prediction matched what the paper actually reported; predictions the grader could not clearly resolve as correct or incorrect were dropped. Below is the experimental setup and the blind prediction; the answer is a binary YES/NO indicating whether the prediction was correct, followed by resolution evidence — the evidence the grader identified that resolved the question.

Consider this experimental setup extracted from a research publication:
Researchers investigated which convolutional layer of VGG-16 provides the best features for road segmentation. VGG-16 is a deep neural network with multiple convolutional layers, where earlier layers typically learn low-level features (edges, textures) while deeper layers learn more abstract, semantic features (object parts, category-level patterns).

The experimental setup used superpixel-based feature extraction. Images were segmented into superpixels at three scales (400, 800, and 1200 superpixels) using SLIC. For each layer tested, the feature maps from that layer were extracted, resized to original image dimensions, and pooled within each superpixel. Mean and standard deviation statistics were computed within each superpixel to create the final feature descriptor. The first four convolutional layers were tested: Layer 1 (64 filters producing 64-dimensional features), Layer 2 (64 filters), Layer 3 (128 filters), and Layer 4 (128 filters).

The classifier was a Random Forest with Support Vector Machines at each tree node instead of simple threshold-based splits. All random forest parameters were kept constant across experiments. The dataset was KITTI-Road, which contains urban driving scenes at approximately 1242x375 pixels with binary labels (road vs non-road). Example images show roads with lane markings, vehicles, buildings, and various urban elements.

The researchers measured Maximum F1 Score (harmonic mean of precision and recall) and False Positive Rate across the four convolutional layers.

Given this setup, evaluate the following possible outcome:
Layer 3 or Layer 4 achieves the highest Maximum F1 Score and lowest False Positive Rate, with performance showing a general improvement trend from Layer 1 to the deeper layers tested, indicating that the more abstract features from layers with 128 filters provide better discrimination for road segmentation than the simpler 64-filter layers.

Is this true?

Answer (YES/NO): NO